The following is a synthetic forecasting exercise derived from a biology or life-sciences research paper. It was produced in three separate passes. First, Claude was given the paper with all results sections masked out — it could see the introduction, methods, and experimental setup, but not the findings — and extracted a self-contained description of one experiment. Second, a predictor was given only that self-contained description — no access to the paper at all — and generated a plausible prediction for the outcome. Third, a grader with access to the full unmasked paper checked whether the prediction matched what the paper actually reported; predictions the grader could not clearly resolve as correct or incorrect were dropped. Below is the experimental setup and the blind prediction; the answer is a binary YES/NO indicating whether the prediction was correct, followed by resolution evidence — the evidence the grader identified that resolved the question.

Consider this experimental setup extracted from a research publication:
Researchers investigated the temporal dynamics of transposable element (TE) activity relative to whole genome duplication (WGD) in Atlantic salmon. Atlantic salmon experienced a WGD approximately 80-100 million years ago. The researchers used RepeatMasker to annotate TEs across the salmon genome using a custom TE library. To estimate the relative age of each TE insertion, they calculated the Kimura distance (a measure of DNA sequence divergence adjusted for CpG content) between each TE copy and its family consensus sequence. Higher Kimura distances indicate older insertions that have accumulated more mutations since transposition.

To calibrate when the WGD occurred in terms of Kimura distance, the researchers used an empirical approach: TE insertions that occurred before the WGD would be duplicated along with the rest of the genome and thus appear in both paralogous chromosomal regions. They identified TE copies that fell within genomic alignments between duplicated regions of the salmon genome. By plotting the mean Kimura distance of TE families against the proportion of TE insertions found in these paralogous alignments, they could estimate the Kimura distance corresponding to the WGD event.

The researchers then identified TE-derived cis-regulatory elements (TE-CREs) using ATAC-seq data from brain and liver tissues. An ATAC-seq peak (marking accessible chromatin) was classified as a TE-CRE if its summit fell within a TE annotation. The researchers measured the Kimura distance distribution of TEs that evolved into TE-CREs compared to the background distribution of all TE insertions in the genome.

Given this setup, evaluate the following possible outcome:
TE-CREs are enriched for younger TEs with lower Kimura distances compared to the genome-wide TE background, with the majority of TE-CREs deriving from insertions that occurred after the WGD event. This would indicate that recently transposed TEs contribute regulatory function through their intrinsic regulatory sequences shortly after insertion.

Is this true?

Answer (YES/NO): NO